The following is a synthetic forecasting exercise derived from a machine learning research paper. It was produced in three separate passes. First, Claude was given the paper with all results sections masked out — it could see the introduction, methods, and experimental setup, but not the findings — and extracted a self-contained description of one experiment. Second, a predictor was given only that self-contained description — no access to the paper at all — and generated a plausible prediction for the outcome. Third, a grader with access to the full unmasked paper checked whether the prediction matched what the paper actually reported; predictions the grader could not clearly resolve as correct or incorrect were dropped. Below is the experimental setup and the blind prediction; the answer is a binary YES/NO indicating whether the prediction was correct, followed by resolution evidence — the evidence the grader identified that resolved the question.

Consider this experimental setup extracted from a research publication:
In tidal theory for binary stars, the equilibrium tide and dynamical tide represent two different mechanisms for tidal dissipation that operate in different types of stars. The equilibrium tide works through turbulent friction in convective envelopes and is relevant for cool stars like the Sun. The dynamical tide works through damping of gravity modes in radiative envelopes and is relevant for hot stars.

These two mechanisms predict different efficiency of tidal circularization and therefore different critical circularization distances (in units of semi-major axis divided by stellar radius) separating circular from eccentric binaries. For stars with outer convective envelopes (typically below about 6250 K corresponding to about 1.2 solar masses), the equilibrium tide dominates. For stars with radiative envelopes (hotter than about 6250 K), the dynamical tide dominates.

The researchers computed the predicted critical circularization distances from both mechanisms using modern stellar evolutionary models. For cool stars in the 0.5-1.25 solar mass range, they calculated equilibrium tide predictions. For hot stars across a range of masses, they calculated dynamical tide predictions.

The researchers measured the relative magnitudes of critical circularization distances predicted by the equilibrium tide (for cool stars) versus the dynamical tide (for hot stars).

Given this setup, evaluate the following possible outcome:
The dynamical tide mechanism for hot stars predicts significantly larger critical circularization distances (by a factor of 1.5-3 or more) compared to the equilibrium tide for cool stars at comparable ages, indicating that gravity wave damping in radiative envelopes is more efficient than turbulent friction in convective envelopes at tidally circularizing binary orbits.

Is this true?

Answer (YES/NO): NO